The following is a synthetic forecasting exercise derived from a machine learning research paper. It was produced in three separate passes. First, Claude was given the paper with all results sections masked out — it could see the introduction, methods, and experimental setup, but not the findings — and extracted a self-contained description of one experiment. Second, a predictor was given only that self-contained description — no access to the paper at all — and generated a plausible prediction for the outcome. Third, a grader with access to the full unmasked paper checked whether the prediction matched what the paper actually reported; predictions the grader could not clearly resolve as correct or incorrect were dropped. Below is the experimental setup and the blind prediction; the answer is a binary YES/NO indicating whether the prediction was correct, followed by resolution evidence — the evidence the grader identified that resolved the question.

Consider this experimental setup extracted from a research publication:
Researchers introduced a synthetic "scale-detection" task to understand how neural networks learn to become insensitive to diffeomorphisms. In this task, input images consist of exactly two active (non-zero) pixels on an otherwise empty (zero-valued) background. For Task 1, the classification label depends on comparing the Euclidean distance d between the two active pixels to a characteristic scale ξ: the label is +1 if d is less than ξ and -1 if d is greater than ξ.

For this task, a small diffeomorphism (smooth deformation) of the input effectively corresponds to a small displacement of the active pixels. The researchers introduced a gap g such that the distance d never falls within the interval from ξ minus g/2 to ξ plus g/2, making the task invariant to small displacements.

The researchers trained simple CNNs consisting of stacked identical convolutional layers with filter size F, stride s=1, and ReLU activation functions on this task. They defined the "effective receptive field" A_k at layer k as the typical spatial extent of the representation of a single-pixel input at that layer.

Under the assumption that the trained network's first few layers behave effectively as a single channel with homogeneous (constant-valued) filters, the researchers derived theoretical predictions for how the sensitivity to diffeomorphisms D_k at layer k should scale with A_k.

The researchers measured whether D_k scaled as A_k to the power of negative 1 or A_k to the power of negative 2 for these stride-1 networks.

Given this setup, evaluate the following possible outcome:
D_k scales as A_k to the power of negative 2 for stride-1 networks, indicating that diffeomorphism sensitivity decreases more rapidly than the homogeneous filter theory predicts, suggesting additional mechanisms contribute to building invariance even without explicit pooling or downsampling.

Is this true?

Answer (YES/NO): YES